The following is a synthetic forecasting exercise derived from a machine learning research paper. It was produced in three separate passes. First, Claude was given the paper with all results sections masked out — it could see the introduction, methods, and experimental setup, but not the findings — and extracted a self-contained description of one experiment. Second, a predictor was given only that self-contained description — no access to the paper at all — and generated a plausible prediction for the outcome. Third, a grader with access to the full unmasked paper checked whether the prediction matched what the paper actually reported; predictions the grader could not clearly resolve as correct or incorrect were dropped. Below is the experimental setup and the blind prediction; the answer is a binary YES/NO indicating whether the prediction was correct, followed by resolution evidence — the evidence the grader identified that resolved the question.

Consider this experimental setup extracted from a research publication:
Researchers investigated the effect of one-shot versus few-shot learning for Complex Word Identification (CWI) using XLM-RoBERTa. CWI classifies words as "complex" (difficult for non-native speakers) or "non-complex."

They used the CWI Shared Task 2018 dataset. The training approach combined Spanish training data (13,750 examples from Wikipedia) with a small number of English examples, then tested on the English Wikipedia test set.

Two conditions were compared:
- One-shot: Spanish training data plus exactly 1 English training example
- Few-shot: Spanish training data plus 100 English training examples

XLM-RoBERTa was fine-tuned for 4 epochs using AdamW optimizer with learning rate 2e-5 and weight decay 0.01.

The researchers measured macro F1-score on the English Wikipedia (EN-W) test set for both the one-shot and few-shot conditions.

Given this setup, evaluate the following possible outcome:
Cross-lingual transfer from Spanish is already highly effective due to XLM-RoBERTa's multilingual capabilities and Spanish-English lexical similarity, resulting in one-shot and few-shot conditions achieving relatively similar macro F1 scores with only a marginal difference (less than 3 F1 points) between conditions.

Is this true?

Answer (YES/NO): YES